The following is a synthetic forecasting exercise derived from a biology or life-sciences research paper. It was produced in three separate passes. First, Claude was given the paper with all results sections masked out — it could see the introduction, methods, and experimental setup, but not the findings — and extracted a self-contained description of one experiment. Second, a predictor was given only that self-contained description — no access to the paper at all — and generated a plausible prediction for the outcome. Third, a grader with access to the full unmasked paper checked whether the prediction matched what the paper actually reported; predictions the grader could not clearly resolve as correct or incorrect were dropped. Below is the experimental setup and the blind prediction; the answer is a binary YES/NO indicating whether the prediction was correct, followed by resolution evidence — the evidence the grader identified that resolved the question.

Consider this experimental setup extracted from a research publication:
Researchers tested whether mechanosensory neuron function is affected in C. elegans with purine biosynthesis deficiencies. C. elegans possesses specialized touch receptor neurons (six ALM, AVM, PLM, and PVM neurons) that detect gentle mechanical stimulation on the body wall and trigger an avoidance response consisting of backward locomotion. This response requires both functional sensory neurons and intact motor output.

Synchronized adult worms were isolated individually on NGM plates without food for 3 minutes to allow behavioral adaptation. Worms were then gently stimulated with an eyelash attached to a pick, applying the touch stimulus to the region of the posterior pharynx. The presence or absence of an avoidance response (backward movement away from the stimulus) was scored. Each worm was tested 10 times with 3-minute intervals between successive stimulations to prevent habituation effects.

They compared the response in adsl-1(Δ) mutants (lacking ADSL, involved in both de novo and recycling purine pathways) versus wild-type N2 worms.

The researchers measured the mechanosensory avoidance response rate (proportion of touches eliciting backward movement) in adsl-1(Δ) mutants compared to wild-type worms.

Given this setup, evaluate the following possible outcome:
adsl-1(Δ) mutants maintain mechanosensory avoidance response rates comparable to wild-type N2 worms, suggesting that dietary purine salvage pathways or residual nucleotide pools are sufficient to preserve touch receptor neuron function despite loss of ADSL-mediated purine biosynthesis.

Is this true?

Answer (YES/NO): YES